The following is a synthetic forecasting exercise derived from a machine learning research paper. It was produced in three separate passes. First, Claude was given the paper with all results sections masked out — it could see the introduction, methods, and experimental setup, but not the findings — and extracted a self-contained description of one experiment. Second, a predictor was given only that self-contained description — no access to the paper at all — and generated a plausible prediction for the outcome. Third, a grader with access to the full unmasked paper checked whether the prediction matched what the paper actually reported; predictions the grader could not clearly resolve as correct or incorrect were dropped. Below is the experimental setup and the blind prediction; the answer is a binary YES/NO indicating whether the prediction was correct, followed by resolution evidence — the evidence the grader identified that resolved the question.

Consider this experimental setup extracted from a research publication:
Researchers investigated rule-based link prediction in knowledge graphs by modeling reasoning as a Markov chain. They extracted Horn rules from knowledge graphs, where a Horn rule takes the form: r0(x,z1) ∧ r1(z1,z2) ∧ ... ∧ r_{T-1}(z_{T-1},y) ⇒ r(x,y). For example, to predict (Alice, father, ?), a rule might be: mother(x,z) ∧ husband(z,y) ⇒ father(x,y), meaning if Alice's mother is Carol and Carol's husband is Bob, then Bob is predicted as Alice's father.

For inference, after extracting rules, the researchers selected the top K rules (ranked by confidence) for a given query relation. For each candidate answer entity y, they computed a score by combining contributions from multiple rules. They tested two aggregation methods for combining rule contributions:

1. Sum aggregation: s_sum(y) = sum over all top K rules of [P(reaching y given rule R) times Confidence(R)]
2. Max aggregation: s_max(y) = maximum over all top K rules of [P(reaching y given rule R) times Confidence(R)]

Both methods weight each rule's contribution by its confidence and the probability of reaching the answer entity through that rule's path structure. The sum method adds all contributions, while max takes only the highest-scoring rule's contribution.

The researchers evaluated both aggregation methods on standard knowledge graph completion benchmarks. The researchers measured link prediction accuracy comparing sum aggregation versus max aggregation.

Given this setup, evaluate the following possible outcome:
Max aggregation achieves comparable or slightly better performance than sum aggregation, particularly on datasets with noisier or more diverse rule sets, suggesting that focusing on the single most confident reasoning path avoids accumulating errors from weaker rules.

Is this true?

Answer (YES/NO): YES